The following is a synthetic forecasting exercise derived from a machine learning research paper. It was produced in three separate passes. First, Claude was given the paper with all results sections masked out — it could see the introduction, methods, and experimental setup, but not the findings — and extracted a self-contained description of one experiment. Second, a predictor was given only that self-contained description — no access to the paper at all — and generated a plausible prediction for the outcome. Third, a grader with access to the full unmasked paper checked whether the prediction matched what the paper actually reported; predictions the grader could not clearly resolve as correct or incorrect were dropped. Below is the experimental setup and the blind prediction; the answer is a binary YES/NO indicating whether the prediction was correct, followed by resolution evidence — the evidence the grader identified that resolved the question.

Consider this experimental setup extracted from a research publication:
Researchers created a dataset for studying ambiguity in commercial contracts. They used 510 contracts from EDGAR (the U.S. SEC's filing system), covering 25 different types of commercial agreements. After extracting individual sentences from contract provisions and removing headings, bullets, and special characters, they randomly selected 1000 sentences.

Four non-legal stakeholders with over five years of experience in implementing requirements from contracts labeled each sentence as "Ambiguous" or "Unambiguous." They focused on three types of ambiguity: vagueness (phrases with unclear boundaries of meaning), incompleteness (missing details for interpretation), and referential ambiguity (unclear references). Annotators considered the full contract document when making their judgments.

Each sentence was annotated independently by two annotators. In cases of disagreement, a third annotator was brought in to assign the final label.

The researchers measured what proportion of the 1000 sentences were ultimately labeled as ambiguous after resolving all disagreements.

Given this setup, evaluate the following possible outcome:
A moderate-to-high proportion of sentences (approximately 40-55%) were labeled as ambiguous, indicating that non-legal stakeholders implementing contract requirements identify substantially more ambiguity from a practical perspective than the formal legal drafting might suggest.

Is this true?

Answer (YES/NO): YES